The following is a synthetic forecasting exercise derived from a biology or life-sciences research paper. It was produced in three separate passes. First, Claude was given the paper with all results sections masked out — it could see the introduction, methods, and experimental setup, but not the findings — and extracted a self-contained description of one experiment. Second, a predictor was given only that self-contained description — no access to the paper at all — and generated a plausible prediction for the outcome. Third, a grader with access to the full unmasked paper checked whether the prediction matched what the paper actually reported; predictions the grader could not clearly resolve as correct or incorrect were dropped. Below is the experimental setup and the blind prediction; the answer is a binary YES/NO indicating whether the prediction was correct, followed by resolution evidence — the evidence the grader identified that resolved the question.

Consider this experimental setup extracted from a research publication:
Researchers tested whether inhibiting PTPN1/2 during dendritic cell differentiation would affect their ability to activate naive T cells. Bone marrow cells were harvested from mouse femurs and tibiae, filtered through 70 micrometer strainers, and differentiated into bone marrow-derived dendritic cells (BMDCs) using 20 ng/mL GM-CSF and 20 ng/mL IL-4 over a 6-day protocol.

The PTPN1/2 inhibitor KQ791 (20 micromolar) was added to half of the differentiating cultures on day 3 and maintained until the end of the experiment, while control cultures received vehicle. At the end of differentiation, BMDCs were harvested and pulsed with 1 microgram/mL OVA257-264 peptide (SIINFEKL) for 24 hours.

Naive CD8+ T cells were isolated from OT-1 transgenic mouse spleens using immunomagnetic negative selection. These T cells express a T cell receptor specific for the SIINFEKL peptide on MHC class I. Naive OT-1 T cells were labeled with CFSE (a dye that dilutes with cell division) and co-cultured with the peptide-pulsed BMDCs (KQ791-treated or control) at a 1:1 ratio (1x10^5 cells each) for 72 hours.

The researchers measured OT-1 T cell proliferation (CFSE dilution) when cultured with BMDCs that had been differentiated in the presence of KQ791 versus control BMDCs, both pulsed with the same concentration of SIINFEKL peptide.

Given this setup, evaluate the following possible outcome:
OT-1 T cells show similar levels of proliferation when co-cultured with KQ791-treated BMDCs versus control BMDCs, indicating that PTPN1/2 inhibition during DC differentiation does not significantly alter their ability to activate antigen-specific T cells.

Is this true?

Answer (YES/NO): NO